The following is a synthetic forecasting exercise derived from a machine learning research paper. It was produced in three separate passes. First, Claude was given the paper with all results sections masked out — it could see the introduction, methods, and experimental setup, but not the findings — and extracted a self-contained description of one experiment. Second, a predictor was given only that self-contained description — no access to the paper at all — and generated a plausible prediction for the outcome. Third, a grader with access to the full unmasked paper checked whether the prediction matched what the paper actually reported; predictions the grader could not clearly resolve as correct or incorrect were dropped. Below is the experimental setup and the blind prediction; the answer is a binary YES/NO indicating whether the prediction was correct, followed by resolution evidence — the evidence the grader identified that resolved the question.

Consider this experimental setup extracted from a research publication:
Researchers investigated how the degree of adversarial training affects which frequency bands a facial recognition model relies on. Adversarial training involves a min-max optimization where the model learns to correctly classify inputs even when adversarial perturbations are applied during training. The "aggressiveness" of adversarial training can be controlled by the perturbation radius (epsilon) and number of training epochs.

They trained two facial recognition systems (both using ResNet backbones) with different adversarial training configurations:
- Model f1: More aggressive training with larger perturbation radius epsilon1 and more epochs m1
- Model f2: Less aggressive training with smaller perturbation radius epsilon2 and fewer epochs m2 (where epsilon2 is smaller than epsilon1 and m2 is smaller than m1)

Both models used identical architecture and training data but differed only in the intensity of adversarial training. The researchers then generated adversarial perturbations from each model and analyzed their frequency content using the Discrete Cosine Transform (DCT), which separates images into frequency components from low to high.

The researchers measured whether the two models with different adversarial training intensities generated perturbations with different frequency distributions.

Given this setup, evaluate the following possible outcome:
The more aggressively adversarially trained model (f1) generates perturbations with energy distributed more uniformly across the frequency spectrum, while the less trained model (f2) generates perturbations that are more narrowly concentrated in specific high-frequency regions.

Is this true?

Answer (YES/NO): NO